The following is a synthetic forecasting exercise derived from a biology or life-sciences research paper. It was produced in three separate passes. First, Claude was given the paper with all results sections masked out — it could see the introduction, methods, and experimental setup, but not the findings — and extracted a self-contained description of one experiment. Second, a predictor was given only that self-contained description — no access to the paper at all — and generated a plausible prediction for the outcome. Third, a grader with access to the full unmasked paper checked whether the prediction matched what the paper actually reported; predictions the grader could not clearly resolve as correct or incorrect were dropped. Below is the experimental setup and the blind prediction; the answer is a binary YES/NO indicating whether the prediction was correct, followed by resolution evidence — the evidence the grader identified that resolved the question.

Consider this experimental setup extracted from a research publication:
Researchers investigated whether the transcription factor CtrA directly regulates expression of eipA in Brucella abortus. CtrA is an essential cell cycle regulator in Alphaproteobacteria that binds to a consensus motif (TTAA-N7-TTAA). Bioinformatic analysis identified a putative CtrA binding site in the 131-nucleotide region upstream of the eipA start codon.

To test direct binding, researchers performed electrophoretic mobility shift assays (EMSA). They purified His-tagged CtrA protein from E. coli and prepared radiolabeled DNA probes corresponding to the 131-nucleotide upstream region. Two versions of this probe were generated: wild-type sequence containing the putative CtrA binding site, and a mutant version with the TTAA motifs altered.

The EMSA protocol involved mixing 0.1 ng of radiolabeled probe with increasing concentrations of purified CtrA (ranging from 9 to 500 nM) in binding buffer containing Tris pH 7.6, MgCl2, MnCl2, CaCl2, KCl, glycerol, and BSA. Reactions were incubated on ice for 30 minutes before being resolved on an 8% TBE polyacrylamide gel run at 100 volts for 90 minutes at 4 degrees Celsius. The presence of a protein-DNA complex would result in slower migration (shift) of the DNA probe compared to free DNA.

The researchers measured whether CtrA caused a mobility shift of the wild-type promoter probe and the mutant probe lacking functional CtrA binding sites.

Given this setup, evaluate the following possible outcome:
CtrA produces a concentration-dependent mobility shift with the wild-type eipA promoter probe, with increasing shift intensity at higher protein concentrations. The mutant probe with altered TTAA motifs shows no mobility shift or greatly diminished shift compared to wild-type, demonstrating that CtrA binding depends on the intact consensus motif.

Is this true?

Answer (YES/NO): NO